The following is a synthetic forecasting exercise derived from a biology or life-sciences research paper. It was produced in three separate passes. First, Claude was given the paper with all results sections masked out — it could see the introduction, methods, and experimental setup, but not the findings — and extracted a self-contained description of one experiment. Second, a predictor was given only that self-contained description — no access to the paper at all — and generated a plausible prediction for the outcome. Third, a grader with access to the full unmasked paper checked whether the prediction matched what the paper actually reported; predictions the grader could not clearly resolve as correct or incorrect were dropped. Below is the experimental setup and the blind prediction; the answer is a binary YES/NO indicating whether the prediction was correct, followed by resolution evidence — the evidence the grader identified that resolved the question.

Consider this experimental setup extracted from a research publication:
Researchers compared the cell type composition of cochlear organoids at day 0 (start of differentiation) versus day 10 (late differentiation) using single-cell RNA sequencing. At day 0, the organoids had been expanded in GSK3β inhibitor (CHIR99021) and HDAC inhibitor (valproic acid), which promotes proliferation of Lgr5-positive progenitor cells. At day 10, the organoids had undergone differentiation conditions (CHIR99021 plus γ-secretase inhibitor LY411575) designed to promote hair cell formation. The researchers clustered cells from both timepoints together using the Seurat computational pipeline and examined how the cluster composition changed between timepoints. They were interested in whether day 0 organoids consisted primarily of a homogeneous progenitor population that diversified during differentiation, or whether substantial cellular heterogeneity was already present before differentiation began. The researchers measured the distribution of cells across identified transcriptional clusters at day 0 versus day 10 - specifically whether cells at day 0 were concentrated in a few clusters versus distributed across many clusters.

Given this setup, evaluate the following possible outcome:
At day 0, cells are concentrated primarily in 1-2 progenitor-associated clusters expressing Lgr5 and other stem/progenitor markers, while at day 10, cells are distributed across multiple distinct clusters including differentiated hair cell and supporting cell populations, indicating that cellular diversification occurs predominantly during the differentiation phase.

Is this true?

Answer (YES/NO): NO